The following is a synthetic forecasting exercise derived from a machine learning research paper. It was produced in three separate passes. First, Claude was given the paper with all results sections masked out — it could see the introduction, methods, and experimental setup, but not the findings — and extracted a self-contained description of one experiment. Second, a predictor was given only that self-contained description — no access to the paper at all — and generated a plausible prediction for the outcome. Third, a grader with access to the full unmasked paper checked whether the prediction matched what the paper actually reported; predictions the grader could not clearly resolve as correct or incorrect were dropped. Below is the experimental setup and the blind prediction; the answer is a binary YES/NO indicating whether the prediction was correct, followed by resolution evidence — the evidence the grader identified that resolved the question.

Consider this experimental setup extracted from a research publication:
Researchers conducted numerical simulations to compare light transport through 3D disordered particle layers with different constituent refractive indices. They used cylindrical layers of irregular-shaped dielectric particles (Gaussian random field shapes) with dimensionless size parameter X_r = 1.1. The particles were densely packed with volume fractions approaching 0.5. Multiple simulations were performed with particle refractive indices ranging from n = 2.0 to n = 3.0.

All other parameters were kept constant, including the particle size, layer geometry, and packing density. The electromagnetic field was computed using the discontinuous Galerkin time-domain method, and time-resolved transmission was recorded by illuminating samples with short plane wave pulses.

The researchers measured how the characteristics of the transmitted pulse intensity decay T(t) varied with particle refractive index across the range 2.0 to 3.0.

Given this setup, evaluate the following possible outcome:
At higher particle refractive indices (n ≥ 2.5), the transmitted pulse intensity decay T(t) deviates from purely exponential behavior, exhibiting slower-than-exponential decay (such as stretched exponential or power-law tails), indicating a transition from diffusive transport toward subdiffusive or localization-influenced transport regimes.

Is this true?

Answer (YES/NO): YES